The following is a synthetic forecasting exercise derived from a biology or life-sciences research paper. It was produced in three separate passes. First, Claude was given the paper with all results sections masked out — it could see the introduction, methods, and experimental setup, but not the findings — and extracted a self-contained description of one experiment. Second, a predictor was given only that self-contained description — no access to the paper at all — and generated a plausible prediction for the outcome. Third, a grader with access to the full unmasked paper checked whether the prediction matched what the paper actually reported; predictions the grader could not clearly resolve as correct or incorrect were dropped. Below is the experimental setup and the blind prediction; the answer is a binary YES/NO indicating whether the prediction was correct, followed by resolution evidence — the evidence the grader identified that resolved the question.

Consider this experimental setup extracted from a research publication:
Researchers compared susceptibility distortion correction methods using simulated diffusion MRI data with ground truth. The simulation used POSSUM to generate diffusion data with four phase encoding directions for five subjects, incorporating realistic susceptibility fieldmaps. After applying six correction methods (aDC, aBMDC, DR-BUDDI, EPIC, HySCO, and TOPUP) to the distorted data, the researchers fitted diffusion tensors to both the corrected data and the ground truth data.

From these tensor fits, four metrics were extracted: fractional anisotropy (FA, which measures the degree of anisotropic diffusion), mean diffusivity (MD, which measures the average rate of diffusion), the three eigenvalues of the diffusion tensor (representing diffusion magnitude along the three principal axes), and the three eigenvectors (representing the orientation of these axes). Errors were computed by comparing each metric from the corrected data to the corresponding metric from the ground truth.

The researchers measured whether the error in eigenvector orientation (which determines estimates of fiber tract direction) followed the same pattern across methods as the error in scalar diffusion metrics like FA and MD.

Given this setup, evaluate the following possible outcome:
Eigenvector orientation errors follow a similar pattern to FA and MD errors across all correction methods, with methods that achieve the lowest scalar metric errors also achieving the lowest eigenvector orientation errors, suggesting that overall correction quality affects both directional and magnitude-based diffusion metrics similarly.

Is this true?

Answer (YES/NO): YES